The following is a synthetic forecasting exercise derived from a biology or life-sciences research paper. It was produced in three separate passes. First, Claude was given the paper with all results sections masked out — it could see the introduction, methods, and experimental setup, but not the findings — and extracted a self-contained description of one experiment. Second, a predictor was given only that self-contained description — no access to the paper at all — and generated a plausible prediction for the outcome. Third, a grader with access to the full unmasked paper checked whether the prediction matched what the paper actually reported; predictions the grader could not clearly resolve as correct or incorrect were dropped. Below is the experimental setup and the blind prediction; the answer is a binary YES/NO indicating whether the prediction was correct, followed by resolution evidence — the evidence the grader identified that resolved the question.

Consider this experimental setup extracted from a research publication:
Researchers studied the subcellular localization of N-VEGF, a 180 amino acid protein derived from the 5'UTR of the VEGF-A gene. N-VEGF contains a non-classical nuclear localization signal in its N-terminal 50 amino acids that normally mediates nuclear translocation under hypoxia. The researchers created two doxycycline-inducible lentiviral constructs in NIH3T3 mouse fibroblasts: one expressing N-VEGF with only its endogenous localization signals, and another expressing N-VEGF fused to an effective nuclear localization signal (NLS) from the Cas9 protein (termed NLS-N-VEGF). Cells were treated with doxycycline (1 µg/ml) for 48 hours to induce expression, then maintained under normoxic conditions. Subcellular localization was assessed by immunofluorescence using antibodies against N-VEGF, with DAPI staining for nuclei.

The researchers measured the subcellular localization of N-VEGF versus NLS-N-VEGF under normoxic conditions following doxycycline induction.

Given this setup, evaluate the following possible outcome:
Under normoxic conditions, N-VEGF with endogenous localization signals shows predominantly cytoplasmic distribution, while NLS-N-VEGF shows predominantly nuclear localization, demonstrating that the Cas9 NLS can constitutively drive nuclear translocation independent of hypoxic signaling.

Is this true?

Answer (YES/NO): NO